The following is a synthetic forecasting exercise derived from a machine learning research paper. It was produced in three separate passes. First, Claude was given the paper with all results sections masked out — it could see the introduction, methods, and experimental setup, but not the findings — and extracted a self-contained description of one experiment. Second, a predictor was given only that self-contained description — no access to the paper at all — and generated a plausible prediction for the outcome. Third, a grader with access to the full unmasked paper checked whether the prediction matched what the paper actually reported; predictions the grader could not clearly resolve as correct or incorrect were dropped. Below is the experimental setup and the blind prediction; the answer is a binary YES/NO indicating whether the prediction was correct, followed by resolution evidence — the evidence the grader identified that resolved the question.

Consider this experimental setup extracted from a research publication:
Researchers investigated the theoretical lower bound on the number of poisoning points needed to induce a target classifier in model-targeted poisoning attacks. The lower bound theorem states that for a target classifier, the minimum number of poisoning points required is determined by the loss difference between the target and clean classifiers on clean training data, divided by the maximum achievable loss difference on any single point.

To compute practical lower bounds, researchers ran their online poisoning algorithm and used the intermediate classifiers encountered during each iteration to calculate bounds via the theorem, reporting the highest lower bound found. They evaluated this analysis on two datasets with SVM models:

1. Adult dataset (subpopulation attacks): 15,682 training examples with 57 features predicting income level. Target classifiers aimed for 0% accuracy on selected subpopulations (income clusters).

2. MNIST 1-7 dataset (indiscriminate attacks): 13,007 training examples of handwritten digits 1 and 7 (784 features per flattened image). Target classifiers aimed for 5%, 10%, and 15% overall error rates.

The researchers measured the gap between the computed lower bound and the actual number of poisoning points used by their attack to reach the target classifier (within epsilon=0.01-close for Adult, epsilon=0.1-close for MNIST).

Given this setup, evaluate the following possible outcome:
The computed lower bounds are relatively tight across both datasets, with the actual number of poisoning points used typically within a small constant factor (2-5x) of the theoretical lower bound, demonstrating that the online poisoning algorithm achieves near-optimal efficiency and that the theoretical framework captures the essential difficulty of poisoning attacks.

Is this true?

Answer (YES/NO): NO